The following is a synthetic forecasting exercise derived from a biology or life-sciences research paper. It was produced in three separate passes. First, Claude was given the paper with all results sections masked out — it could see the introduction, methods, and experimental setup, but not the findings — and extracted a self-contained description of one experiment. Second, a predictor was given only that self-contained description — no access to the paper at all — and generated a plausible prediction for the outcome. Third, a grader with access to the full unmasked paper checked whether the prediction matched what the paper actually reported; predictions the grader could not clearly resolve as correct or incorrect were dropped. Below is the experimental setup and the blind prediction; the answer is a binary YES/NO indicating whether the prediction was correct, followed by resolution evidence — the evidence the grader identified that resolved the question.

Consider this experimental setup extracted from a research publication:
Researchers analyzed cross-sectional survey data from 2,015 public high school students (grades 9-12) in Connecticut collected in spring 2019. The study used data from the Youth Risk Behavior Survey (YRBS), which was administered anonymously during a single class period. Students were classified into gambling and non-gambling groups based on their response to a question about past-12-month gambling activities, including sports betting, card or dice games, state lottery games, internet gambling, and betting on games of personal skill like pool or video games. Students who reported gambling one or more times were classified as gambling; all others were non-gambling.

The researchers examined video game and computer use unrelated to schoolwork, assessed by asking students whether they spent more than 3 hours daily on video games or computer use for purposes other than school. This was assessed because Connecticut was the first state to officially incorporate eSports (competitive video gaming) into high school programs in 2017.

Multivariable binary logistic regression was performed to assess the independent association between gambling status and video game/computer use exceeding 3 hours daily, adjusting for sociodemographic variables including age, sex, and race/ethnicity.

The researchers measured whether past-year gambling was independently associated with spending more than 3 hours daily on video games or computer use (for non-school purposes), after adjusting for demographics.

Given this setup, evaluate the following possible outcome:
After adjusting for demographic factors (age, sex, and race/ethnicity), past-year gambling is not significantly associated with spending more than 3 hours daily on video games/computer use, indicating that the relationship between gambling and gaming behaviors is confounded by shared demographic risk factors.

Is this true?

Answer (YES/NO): NO